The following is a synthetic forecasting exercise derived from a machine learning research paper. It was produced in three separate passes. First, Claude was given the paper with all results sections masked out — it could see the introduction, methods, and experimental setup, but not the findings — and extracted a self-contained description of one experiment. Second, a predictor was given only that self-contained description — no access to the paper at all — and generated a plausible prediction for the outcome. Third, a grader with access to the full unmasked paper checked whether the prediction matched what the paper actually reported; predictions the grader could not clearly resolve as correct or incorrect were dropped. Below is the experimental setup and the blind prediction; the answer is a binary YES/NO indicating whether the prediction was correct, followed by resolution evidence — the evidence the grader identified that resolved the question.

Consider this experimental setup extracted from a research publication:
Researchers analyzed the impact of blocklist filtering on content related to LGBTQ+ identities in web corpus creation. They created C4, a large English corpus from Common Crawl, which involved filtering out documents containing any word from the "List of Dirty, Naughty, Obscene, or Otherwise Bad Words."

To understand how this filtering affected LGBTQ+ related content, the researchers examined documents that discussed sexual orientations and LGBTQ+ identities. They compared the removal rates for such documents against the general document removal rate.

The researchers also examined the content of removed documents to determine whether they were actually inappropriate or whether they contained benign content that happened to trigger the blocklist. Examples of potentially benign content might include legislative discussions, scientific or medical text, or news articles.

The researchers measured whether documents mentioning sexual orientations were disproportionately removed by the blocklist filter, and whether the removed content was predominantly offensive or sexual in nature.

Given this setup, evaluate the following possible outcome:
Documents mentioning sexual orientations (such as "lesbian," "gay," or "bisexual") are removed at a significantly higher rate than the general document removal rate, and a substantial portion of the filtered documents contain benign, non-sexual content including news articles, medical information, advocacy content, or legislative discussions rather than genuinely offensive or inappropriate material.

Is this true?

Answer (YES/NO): YES